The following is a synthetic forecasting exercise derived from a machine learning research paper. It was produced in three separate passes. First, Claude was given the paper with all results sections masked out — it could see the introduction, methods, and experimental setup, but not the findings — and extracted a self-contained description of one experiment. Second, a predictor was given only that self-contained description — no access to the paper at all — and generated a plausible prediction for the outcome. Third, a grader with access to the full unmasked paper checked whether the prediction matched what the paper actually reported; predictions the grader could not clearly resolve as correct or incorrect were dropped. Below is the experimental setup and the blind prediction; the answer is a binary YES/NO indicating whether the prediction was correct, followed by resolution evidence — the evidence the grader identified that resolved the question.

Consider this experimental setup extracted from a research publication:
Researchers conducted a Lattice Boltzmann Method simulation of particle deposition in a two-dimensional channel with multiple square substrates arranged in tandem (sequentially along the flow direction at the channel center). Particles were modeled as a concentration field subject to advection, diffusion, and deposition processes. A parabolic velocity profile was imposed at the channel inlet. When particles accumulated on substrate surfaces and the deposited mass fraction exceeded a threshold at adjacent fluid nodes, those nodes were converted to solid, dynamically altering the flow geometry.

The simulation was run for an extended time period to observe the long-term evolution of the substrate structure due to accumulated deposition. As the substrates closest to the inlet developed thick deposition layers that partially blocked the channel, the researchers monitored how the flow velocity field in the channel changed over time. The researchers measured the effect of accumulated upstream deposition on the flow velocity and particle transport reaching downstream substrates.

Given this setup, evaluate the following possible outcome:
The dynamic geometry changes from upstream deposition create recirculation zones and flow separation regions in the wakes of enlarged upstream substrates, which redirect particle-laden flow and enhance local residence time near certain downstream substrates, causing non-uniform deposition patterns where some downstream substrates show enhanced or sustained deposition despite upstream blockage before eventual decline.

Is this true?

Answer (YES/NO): NO